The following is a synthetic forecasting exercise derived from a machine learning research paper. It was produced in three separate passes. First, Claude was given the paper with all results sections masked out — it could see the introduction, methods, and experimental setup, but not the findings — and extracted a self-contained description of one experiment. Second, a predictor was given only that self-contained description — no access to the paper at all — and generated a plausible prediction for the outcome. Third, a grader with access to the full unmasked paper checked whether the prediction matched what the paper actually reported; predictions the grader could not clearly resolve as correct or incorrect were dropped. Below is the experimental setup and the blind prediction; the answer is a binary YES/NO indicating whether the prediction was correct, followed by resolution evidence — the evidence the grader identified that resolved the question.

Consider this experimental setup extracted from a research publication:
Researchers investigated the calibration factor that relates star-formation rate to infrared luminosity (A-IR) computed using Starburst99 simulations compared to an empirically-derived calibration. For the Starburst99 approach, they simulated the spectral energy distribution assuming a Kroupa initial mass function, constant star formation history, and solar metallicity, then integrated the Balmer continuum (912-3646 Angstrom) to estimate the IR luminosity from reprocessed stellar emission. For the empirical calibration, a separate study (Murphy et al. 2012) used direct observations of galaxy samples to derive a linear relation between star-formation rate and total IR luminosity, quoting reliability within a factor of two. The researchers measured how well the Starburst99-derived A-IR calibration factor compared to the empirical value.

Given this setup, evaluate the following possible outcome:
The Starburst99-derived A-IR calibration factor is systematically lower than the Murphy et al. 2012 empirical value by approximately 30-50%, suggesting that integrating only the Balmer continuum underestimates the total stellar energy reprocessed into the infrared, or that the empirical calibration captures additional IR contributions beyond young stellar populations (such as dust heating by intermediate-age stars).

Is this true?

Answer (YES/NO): NO